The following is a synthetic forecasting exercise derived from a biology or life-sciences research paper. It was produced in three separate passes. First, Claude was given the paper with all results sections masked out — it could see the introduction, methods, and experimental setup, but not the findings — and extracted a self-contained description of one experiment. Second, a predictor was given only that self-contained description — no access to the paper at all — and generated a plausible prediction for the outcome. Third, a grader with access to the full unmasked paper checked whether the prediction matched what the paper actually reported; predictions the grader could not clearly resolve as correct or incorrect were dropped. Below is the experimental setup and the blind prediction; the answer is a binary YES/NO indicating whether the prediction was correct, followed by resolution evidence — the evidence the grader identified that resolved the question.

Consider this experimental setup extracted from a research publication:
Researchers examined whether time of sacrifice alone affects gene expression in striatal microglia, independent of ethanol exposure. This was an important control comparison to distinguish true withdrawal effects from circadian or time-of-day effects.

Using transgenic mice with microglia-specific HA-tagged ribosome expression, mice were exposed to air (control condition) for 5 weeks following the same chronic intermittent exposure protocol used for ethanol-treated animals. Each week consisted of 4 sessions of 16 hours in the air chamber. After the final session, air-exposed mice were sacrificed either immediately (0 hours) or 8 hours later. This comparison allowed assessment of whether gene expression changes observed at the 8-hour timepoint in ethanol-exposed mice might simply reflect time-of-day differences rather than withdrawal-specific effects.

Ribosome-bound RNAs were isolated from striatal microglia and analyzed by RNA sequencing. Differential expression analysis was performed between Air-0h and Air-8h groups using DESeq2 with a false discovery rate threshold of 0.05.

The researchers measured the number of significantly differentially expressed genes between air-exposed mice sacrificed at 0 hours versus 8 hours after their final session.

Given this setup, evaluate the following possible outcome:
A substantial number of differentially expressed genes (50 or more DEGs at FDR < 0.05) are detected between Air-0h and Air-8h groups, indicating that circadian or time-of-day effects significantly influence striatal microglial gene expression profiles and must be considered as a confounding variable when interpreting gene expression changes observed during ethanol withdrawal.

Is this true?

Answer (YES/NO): NO